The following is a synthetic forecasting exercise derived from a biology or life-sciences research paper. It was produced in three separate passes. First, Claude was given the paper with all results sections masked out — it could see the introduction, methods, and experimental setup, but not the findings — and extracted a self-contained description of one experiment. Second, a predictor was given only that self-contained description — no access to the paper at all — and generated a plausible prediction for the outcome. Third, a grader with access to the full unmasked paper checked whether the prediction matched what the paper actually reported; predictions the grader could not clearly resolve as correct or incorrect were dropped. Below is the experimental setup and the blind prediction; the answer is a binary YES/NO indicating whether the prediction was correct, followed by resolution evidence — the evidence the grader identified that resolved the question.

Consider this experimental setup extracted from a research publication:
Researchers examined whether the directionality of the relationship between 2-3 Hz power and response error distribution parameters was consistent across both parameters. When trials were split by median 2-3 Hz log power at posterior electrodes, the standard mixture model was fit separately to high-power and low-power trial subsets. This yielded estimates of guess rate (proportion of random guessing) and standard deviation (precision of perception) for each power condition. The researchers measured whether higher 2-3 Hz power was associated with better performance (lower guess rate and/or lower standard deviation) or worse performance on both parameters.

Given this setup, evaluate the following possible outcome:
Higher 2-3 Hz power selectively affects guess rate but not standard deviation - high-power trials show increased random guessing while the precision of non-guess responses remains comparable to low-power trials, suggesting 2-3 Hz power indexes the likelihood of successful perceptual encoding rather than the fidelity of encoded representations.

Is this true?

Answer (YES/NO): NO